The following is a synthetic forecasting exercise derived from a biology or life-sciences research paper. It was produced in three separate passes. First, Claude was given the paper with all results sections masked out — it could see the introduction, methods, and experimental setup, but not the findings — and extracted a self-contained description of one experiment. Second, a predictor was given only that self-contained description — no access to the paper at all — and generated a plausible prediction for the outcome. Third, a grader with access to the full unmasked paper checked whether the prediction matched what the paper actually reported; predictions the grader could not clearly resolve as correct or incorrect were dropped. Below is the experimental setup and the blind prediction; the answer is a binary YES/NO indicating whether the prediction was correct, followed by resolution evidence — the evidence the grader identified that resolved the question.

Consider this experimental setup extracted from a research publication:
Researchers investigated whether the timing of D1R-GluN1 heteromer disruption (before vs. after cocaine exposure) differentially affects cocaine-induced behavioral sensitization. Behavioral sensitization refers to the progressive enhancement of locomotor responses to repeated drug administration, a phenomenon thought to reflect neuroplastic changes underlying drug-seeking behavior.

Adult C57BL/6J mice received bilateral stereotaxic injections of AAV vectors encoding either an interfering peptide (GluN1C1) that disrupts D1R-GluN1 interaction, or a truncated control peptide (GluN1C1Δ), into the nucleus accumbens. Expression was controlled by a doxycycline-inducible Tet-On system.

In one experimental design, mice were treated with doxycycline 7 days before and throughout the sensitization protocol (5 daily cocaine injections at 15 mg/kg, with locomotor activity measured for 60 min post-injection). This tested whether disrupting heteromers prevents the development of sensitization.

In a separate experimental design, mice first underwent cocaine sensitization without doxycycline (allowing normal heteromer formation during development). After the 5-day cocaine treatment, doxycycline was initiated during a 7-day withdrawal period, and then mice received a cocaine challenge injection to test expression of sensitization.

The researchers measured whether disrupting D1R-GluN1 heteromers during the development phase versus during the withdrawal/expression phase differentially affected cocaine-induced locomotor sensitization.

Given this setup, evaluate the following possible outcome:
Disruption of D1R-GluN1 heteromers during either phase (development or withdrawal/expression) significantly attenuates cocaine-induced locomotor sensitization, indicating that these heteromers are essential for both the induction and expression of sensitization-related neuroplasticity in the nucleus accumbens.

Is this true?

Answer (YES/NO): NO